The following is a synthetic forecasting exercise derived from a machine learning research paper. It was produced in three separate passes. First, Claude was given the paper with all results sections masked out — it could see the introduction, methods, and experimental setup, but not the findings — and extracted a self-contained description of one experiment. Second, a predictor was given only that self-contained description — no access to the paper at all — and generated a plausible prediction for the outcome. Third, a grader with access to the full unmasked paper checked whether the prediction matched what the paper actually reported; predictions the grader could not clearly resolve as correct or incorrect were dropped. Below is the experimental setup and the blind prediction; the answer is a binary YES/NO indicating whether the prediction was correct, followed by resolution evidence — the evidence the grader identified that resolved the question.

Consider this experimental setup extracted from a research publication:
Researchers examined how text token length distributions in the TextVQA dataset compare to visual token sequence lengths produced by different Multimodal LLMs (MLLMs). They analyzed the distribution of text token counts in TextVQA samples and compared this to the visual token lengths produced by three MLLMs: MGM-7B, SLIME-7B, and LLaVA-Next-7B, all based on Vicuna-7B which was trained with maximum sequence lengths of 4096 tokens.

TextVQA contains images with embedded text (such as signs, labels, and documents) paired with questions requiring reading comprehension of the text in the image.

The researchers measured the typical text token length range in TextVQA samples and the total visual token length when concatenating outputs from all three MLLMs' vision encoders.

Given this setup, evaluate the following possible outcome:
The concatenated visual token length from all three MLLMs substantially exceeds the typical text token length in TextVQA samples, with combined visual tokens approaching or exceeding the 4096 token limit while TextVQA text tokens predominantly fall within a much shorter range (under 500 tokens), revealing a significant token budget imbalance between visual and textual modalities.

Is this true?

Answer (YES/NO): YES